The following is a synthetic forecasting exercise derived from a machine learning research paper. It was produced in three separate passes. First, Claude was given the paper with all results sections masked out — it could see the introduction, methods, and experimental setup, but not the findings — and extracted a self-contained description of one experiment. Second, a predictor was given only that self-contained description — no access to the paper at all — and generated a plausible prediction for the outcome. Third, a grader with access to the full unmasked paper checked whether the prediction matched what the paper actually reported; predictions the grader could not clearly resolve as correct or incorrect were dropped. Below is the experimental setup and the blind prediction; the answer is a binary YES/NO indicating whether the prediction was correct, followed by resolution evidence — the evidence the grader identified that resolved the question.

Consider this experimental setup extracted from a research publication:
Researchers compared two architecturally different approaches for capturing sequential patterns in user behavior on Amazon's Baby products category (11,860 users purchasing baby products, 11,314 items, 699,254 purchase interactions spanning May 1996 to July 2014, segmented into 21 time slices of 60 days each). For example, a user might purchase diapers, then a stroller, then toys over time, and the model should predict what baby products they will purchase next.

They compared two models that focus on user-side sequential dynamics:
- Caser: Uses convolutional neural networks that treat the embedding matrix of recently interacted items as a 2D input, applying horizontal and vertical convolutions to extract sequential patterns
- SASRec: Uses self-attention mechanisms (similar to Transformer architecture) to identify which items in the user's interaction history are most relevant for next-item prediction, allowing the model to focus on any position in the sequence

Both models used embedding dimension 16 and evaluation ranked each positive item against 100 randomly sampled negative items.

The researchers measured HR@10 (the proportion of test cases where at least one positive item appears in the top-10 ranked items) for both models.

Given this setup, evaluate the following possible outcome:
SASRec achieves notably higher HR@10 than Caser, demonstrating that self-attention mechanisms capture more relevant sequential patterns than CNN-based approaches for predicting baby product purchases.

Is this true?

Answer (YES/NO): NO